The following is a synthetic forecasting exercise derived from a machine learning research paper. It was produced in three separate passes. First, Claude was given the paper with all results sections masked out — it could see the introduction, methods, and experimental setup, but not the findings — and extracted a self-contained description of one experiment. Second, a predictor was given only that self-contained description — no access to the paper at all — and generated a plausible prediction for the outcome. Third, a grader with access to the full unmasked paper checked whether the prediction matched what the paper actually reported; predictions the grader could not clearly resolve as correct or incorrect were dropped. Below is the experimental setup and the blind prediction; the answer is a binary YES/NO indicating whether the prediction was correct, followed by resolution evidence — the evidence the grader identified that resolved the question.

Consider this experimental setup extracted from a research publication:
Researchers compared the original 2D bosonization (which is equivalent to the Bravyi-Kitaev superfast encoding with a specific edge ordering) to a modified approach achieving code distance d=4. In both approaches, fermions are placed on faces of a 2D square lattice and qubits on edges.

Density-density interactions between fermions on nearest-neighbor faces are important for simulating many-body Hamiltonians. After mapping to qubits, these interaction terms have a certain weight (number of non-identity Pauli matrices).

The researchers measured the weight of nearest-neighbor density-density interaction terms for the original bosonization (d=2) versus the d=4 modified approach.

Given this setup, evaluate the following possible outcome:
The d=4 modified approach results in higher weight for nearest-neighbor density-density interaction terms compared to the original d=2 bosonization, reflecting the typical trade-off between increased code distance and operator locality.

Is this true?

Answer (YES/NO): YES